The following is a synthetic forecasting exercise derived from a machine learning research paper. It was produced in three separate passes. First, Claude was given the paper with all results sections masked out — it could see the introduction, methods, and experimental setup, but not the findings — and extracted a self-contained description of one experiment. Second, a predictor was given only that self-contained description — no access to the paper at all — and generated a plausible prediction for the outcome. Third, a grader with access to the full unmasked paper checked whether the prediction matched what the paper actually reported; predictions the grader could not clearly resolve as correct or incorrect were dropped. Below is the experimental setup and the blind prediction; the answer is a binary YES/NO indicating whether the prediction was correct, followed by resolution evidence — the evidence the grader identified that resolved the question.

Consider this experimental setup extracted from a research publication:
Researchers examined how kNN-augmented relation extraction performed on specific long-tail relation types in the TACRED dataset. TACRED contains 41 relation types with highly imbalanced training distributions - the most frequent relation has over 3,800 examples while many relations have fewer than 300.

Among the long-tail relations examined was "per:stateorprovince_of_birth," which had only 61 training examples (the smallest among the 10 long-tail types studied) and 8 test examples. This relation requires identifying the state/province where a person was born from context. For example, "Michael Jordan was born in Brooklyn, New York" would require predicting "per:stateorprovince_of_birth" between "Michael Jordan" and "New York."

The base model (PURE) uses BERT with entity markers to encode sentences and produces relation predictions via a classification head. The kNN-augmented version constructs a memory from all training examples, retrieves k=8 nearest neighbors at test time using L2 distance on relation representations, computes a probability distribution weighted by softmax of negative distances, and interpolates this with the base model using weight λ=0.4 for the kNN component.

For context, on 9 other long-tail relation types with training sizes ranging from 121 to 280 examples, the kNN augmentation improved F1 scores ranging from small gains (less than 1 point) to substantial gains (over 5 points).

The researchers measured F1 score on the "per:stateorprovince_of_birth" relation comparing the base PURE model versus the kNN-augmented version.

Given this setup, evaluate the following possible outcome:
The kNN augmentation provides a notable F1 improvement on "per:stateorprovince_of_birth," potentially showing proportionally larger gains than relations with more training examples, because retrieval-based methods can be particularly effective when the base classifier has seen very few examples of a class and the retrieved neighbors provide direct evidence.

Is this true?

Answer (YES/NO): NO